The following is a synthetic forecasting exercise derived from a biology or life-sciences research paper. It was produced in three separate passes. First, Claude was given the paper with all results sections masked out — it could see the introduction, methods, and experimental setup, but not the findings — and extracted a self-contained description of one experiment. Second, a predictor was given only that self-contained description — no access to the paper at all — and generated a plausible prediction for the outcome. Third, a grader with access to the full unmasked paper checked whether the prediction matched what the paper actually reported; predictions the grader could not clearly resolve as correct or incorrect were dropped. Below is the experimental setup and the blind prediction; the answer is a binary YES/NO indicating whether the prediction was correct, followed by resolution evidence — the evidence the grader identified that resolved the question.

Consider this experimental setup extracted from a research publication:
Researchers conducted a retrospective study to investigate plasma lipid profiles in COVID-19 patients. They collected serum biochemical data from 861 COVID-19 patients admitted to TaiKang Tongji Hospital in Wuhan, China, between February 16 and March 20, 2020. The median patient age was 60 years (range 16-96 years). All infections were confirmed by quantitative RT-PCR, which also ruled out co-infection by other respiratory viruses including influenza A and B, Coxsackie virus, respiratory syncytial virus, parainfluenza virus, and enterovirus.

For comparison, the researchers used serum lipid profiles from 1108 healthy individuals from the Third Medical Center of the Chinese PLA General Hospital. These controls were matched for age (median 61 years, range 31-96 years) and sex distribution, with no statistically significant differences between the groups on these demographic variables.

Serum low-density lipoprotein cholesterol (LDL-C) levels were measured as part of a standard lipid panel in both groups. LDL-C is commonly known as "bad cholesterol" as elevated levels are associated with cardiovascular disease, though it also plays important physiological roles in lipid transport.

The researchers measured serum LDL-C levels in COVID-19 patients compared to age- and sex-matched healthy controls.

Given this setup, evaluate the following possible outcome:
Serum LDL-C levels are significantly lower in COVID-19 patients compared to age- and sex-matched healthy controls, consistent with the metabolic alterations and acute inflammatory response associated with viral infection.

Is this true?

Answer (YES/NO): NO